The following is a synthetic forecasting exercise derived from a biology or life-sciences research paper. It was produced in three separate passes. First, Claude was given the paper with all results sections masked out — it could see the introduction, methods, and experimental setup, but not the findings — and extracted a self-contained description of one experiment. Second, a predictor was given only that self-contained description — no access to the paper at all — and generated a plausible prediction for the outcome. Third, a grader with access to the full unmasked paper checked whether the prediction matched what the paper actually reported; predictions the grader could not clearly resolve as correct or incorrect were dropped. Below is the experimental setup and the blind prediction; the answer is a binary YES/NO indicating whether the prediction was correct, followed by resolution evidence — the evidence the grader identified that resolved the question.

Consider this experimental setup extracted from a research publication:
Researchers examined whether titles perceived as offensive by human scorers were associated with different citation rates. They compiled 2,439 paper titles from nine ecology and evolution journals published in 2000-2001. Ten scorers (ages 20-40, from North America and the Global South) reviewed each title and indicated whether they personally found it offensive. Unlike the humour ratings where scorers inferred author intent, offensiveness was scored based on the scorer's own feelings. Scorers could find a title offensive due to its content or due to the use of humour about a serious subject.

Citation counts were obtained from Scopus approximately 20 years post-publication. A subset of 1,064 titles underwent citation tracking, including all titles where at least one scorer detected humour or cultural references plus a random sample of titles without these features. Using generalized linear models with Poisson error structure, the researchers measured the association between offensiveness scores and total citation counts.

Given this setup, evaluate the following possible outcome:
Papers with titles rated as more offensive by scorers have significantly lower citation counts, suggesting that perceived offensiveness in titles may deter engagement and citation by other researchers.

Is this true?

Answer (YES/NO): NO